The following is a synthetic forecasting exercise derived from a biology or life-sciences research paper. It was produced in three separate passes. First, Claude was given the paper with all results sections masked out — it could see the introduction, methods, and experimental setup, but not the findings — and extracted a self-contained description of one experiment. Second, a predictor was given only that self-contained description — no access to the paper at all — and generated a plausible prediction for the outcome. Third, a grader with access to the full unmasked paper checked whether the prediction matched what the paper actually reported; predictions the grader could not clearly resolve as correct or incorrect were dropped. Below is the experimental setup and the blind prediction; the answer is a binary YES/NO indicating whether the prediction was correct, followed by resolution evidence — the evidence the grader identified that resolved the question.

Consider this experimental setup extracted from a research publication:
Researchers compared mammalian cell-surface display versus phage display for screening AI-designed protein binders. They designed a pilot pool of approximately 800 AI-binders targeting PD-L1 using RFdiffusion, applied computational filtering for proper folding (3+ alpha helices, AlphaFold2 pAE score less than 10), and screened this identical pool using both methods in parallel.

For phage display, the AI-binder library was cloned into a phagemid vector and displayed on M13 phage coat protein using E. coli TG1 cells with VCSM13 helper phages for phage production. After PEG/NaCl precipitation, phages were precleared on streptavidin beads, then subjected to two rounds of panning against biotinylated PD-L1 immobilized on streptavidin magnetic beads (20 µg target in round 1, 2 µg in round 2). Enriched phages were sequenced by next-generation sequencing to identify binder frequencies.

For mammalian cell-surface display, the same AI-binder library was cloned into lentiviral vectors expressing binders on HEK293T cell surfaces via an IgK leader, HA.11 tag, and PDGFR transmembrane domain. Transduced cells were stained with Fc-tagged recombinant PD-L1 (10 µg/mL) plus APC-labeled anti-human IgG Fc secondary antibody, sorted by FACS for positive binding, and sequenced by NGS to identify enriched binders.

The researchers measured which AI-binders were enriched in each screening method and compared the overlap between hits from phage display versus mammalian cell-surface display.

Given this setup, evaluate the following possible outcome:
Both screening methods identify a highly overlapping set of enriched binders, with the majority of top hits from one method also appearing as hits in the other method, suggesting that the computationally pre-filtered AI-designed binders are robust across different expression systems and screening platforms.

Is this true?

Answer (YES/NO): YES